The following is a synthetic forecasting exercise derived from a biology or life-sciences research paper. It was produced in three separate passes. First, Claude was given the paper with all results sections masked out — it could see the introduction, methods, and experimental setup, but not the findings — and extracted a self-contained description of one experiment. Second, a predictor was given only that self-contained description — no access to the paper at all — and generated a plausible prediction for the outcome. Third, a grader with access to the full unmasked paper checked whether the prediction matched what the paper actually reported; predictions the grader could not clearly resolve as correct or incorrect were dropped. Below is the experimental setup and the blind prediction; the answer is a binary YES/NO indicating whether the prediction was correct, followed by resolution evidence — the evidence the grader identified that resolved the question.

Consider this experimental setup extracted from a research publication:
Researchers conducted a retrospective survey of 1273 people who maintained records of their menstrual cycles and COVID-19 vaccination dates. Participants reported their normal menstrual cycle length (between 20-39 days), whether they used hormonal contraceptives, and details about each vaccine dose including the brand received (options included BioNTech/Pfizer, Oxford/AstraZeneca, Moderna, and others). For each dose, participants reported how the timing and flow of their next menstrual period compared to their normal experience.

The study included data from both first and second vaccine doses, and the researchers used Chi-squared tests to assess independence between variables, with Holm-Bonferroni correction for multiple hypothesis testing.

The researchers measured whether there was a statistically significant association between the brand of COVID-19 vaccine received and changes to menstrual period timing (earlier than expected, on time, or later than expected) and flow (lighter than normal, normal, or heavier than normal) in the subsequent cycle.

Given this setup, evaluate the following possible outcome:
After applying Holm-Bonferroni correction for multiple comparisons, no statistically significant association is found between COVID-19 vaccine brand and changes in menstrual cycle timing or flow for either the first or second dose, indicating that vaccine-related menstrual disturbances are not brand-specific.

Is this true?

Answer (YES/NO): YES